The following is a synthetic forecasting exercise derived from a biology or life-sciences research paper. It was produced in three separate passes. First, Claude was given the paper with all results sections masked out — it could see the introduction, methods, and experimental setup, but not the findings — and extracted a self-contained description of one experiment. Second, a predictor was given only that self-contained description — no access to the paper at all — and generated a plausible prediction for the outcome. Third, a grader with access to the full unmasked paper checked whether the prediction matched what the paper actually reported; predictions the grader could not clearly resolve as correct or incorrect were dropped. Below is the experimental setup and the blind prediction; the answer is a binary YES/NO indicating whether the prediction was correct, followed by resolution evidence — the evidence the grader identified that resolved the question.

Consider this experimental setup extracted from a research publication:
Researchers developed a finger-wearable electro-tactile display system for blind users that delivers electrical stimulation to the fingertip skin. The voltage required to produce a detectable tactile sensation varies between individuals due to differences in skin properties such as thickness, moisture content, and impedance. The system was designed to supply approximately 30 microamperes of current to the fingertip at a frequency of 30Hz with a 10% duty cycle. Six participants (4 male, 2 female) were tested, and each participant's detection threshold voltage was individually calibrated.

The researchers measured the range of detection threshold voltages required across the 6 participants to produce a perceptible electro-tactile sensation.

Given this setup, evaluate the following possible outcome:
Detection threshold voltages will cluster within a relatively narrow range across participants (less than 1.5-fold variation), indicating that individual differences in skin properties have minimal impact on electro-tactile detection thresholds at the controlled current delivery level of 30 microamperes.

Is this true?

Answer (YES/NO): NO